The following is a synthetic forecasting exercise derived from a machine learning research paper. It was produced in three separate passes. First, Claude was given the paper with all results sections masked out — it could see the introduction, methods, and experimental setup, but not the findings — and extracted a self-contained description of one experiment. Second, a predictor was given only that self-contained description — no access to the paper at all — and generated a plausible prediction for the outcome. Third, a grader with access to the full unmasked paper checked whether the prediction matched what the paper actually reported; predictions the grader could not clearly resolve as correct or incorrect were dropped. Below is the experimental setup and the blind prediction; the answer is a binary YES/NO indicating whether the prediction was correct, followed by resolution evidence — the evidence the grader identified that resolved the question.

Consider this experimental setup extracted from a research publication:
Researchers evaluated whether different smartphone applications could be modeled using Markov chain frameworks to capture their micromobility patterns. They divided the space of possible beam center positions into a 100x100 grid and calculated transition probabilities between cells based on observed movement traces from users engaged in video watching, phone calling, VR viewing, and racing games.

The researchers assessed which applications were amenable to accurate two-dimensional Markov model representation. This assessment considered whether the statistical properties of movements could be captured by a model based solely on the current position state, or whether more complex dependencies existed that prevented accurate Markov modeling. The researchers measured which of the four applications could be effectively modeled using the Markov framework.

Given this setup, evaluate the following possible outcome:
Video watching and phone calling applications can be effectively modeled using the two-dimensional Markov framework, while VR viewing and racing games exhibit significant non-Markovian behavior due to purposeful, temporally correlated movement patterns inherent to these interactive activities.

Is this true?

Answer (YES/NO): NO